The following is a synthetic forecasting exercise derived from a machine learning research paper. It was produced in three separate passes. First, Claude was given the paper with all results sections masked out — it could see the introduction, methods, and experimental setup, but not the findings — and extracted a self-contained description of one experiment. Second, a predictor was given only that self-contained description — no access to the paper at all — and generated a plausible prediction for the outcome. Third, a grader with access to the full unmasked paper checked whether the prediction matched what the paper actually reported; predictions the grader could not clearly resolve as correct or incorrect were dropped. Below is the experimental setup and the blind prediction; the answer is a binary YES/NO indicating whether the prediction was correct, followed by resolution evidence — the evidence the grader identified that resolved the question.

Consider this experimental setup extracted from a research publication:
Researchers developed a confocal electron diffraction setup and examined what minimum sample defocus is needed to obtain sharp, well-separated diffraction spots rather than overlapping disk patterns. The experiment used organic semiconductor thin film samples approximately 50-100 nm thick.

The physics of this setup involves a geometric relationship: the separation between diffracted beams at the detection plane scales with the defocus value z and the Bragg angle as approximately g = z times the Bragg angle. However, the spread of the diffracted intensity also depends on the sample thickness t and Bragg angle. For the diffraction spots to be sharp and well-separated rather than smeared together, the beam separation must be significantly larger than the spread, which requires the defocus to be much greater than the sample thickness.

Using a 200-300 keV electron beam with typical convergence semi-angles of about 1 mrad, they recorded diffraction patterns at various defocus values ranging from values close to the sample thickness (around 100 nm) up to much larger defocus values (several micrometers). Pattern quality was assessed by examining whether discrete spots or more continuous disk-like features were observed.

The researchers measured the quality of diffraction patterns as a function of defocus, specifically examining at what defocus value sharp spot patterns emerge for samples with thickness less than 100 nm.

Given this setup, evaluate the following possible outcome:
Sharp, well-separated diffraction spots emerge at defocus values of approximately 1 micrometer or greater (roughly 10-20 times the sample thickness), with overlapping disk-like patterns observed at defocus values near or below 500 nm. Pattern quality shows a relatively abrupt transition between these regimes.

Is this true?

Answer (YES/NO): NO